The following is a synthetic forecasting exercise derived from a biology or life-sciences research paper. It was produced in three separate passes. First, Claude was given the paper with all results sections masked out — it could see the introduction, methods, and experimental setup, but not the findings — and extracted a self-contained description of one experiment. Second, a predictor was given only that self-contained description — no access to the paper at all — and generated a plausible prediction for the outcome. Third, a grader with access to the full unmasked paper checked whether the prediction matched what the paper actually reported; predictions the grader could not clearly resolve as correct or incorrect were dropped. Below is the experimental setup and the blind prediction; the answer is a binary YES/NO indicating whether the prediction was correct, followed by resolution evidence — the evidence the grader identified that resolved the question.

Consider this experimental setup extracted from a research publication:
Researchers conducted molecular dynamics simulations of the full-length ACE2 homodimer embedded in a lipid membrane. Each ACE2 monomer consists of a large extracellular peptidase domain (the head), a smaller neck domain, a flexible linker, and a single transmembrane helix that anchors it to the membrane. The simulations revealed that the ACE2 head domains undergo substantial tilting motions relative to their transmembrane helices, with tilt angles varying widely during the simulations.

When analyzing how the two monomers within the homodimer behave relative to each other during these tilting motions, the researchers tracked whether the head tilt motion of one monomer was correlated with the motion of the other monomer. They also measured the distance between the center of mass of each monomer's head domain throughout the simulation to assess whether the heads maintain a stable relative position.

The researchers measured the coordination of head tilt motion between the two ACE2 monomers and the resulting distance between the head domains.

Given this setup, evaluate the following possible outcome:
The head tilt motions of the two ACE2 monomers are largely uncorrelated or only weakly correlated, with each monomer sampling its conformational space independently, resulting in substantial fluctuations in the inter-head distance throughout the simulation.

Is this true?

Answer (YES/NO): NO